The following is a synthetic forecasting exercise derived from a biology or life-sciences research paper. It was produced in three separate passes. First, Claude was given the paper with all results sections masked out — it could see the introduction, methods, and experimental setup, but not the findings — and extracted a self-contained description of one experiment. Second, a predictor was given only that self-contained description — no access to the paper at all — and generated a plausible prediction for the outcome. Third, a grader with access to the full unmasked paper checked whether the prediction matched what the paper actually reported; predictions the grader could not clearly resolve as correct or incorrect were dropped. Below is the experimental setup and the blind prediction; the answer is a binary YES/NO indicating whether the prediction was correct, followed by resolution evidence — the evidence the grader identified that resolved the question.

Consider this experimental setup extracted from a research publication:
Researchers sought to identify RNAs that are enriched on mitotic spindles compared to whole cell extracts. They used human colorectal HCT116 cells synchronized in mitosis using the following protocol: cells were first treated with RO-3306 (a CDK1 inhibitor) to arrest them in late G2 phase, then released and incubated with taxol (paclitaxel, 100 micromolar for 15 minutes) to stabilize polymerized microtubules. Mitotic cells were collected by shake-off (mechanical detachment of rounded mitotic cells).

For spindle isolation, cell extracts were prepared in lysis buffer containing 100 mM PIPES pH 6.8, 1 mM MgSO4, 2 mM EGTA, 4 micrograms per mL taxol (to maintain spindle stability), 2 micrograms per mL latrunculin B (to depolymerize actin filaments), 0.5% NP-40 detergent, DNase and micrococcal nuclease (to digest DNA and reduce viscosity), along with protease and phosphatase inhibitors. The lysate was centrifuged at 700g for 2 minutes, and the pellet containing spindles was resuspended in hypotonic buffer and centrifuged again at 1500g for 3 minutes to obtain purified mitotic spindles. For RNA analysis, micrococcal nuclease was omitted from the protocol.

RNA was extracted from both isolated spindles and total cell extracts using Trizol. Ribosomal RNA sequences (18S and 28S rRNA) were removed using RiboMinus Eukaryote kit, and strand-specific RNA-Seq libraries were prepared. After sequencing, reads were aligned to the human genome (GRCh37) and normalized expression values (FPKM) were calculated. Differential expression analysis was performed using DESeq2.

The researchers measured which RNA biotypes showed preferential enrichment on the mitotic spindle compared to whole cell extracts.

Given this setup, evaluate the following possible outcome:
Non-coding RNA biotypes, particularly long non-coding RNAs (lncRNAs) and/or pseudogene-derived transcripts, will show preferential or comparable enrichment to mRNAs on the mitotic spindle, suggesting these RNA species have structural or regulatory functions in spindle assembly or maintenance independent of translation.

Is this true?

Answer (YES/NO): NO